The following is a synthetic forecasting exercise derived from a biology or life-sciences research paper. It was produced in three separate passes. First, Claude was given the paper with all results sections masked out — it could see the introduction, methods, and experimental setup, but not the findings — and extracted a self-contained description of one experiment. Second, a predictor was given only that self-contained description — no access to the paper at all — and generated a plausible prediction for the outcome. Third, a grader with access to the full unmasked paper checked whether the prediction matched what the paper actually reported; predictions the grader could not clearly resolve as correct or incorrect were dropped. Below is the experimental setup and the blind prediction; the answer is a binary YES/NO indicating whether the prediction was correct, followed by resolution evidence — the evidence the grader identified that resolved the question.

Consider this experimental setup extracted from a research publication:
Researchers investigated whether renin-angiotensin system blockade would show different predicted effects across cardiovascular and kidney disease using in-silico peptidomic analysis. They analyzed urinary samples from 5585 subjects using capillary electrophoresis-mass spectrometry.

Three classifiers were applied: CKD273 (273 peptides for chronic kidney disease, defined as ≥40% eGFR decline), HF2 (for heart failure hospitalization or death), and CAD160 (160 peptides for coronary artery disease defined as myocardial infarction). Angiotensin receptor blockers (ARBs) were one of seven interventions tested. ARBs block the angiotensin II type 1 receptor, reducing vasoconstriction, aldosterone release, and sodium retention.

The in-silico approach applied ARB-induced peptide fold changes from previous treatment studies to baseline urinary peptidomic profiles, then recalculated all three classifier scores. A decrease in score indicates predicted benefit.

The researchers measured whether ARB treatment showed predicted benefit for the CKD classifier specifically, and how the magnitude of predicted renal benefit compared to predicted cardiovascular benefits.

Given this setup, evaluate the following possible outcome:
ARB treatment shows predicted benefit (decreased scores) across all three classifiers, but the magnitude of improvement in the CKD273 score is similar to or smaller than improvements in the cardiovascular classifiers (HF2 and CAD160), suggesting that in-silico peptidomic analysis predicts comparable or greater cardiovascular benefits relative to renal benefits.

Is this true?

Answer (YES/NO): YES